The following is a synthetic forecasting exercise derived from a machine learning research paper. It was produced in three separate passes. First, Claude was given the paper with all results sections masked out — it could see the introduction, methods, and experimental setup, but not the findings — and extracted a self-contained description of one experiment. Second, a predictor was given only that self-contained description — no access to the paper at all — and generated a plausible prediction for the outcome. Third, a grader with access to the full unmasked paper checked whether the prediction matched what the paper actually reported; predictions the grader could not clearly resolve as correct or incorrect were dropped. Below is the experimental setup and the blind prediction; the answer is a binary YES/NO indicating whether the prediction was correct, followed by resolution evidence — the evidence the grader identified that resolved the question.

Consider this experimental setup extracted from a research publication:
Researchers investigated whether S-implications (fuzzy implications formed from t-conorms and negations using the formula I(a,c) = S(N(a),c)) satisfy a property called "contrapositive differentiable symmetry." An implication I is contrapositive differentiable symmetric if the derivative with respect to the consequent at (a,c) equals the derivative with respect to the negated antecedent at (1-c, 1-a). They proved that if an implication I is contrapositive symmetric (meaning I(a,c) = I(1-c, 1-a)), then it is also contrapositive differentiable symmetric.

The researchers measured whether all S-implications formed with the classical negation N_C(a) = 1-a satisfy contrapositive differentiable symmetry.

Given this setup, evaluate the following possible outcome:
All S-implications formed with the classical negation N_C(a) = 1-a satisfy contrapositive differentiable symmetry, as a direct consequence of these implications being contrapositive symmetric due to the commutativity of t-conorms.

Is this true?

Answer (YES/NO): YES